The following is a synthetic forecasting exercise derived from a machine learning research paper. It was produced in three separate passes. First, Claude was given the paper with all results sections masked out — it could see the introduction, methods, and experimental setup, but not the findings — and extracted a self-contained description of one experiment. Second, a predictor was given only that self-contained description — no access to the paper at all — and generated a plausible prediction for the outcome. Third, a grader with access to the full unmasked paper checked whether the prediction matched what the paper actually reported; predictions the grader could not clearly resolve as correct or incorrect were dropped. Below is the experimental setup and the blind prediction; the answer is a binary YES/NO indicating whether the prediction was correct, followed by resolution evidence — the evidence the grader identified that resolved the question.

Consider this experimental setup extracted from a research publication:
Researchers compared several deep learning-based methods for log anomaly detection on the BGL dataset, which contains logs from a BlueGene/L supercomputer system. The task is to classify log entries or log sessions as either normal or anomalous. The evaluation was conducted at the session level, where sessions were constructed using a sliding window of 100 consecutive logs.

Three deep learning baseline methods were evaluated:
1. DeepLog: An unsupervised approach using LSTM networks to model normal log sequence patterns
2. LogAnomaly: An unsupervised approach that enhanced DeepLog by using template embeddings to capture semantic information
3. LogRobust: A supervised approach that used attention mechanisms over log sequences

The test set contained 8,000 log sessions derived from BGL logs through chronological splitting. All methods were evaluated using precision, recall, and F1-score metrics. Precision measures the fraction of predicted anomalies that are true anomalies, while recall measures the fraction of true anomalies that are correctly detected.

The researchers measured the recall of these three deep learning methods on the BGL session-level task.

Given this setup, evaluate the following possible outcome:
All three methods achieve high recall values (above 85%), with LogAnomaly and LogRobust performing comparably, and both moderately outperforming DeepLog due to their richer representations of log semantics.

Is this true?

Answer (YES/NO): YES